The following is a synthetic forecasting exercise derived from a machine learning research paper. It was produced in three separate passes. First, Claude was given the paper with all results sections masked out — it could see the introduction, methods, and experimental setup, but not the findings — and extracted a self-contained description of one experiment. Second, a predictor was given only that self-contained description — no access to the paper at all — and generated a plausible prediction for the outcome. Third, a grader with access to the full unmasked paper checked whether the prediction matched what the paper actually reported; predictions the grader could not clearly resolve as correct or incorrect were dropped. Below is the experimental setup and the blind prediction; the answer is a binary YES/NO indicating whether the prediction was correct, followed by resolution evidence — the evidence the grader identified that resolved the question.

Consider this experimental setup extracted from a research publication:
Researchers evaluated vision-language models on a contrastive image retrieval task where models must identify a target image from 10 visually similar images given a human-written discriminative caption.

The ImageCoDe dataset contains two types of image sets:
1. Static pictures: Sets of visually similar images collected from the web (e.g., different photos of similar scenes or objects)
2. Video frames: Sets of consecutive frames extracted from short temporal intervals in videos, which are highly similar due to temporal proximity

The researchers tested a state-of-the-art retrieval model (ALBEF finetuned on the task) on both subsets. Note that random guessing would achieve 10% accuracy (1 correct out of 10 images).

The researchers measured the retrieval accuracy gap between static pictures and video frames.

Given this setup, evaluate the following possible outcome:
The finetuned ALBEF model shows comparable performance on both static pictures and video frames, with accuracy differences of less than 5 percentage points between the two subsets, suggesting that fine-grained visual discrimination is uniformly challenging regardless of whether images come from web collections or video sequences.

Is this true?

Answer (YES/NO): NO